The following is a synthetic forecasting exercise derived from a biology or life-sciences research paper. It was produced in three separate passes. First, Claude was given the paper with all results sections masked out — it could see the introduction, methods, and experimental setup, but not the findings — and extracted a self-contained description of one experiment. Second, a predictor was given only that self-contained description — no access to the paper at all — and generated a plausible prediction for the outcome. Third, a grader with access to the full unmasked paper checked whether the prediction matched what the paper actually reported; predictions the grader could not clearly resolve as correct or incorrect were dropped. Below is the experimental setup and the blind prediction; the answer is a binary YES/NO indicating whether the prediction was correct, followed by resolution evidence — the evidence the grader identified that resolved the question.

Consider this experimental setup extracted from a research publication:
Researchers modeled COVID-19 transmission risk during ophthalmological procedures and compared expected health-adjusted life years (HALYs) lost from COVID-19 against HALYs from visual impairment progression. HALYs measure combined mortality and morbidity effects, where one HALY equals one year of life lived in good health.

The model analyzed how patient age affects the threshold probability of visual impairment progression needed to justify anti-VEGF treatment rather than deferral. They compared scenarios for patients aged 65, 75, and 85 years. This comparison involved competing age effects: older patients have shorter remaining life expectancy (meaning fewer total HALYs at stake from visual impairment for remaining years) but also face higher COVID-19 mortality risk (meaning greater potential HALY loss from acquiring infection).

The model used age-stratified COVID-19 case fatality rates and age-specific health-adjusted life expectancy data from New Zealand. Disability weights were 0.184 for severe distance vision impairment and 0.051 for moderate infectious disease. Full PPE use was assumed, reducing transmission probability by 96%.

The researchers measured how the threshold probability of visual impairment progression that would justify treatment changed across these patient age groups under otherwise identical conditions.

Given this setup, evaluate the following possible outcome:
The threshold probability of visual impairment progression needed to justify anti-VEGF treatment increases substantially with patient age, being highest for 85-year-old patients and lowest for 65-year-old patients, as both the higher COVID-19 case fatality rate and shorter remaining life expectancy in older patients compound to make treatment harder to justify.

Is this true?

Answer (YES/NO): YES